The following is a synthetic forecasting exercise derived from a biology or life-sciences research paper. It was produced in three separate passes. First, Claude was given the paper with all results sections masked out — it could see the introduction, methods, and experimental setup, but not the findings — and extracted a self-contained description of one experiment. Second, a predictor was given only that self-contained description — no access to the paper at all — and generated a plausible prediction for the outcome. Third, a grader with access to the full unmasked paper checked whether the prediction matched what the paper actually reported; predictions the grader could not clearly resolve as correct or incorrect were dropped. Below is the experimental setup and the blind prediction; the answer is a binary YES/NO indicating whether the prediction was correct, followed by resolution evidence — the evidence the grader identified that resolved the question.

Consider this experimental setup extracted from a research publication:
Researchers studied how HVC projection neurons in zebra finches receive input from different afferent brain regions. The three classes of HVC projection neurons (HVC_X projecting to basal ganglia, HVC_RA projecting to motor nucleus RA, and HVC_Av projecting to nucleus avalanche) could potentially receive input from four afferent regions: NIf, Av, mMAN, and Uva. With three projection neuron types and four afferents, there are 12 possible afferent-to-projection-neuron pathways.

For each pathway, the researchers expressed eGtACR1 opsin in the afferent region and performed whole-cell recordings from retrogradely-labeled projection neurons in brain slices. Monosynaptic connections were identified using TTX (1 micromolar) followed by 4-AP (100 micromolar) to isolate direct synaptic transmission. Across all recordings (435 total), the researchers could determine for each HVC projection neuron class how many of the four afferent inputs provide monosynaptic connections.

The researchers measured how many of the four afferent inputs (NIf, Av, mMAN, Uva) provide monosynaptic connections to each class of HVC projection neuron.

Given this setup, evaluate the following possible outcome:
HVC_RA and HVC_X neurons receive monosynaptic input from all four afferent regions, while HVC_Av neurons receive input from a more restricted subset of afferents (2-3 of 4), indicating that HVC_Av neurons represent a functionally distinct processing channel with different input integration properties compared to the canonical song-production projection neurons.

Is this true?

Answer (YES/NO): NO